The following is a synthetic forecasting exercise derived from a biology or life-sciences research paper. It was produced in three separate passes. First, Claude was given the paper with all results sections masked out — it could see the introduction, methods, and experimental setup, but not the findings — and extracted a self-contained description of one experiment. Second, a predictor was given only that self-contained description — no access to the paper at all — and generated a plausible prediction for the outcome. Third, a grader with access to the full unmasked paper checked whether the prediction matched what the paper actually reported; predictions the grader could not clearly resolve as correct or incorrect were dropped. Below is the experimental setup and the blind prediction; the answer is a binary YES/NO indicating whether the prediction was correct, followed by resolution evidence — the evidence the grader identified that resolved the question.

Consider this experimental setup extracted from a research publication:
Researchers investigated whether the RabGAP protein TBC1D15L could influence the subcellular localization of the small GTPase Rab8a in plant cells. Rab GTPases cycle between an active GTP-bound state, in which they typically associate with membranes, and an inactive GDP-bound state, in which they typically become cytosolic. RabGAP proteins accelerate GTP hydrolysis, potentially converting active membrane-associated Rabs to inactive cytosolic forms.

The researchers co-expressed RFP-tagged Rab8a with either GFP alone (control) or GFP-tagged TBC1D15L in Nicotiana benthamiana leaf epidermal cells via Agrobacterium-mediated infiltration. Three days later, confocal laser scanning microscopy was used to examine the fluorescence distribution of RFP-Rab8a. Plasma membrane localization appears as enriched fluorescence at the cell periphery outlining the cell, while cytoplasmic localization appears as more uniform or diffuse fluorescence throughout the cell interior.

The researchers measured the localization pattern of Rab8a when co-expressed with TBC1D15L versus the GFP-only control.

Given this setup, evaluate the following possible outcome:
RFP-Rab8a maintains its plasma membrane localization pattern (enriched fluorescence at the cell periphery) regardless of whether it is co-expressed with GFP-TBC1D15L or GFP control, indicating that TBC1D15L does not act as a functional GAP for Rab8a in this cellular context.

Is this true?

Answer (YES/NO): NO